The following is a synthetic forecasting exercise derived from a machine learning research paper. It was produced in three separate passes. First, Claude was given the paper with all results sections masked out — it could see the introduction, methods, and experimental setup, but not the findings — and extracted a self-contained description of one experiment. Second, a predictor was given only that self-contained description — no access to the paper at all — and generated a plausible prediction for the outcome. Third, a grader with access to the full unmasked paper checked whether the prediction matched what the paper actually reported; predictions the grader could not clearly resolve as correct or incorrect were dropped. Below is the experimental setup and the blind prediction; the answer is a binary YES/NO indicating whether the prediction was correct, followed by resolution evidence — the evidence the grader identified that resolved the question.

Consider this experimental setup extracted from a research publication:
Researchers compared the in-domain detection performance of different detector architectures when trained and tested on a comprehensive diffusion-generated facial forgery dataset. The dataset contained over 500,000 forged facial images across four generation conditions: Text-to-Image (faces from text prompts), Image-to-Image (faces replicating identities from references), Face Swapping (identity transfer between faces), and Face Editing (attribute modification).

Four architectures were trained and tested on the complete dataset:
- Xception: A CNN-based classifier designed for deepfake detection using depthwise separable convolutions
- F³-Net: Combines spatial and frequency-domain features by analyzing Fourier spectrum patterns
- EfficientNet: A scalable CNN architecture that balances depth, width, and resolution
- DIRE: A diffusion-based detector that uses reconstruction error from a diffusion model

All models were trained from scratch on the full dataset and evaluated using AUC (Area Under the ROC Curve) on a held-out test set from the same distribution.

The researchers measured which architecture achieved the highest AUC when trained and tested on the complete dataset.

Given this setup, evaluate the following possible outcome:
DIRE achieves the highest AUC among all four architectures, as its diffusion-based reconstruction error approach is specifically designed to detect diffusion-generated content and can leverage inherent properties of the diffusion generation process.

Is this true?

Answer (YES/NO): NO